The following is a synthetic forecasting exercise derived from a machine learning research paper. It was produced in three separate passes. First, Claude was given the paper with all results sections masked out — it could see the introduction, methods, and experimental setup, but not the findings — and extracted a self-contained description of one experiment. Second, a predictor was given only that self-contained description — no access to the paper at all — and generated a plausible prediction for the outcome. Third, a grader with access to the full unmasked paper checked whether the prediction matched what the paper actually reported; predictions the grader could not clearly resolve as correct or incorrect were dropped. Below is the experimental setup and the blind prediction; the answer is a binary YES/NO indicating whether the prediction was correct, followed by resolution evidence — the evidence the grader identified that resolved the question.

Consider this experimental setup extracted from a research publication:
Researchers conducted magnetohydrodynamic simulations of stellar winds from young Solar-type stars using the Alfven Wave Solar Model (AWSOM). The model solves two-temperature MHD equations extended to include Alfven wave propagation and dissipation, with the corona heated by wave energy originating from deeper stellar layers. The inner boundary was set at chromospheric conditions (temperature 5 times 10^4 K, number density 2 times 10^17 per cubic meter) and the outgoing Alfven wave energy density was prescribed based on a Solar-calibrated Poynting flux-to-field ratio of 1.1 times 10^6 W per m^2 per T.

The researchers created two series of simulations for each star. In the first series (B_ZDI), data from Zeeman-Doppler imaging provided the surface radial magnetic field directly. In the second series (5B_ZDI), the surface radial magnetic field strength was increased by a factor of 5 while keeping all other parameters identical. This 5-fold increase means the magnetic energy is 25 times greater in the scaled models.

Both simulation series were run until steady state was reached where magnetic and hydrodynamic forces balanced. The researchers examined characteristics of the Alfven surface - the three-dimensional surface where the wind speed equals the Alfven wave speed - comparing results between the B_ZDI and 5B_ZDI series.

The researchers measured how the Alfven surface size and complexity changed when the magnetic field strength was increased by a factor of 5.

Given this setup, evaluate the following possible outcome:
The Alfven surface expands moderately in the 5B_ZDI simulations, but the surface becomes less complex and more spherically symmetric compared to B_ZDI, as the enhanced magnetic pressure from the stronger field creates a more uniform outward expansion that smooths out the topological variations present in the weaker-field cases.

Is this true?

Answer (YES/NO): NO